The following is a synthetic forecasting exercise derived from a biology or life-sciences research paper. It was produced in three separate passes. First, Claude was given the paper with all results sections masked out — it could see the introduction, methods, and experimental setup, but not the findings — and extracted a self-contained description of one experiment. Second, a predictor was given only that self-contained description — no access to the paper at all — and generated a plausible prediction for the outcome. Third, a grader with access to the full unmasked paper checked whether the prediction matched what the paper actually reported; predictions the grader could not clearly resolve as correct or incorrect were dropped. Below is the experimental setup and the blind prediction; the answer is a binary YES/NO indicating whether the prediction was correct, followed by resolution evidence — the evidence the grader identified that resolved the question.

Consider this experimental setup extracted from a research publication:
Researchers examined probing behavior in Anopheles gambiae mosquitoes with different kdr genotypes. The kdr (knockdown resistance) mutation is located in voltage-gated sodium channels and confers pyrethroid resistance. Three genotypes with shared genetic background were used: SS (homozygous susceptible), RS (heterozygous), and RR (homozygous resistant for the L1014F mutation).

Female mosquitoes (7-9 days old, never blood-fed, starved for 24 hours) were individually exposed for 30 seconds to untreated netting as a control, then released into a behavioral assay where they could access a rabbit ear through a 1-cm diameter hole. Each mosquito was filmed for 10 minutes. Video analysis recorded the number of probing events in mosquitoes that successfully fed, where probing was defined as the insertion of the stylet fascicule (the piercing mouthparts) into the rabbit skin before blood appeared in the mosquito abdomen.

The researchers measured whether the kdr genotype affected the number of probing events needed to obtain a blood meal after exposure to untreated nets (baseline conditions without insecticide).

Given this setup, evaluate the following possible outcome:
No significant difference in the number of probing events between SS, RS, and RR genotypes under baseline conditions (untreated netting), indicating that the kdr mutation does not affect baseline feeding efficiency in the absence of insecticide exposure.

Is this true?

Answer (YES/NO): YES